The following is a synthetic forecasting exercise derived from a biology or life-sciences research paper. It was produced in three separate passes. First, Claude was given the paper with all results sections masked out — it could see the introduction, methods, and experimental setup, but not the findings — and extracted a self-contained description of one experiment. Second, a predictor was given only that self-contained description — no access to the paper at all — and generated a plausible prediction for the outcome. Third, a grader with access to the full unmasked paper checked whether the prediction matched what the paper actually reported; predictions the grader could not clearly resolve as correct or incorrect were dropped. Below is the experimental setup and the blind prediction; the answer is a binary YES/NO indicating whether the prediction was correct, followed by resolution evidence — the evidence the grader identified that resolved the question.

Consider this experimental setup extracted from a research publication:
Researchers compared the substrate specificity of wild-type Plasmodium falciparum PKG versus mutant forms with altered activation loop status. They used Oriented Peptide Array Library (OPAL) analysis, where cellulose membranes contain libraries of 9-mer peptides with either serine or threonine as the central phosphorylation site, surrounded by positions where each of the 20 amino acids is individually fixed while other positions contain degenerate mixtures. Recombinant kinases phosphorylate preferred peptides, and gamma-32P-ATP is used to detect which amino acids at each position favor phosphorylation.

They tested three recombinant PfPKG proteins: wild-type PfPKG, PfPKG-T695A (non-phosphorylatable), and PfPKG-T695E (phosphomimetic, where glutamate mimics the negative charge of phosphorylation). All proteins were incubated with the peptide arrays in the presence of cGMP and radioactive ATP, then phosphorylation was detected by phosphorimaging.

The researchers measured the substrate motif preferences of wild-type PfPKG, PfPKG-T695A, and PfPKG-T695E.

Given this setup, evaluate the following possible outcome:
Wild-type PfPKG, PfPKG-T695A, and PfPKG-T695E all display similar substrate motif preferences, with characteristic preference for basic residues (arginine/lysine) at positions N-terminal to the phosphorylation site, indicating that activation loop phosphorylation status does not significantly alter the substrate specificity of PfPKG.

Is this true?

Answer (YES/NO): NO